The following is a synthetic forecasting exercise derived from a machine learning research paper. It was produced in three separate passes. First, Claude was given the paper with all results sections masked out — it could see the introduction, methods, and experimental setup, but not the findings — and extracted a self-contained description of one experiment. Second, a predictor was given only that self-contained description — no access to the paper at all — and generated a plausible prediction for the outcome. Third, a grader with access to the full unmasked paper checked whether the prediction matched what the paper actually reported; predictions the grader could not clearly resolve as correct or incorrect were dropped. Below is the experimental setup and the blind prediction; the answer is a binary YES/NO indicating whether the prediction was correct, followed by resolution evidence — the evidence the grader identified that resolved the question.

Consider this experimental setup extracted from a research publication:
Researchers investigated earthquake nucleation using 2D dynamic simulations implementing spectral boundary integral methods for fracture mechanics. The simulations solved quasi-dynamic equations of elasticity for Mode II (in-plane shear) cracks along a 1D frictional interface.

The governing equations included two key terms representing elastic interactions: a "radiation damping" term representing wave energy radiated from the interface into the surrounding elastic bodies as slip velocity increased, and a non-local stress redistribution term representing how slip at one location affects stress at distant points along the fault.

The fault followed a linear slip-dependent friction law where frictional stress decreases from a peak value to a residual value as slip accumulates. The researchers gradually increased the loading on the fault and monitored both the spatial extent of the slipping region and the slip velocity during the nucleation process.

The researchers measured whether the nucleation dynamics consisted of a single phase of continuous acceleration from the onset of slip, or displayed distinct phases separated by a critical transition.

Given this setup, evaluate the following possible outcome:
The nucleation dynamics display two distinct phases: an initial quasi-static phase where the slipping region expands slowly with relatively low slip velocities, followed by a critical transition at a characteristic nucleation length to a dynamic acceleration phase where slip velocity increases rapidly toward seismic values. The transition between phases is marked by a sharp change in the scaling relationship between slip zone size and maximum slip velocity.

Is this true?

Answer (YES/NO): YES